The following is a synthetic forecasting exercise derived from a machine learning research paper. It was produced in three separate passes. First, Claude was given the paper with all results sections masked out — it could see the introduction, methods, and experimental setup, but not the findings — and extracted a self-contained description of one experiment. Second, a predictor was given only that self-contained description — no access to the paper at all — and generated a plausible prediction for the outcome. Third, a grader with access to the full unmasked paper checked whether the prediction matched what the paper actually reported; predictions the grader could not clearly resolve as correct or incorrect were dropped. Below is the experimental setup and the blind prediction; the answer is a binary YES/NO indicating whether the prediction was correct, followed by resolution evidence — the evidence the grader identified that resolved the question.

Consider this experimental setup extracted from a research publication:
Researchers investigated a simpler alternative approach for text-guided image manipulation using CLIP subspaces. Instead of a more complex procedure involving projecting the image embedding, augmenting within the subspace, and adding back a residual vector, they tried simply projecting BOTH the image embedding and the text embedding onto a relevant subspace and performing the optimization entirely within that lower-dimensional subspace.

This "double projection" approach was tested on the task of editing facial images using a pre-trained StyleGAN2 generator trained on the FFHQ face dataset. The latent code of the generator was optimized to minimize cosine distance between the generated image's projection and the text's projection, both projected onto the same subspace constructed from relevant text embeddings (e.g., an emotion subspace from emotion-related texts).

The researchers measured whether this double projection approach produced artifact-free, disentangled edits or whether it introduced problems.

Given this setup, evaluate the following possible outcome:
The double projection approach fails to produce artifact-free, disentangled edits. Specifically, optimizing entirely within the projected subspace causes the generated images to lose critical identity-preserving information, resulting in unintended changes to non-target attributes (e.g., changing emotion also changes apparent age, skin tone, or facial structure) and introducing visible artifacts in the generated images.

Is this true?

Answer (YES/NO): NO